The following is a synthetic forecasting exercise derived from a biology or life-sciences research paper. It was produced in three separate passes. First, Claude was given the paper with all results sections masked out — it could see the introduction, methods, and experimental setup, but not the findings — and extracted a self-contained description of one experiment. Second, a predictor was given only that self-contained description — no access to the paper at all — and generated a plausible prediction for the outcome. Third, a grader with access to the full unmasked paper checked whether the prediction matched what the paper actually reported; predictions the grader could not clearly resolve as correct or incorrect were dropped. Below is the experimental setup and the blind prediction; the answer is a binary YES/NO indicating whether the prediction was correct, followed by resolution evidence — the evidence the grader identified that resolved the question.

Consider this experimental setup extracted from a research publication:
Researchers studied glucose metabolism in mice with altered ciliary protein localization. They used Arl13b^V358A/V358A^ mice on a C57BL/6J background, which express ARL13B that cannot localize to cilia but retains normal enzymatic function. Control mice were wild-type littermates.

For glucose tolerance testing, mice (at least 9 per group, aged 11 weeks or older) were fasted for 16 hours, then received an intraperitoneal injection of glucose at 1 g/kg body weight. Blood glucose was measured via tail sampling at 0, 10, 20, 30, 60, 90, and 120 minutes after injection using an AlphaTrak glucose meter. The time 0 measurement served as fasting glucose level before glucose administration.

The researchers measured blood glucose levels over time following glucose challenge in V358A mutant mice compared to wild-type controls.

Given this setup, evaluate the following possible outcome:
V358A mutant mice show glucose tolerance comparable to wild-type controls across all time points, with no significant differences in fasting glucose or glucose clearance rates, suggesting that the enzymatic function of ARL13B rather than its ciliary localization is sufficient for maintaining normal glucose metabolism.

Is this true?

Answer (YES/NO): NO